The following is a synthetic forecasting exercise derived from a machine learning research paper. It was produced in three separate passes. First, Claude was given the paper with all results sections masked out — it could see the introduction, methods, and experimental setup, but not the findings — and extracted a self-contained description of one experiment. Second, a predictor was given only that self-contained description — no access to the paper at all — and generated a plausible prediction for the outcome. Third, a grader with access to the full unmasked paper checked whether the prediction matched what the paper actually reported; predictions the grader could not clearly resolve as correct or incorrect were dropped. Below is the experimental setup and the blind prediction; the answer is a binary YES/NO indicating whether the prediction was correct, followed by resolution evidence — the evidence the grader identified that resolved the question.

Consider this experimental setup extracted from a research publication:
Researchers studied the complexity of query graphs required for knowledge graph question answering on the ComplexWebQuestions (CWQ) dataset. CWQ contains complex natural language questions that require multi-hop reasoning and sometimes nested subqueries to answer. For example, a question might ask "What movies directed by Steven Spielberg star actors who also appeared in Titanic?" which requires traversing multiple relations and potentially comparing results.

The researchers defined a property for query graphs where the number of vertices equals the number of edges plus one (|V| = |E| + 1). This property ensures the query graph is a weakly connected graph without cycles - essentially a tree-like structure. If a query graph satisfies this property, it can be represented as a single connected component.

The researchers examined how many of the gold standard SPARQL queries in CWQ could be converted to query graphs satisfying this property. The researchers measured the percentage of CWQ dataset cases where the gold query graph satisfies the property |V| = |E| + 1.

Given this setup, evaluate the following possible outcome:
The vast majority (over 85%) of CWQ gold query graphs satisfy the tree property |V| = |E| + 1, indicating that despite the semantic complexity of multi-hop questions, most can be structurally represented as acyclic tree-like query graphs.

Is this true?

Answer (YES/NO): YES